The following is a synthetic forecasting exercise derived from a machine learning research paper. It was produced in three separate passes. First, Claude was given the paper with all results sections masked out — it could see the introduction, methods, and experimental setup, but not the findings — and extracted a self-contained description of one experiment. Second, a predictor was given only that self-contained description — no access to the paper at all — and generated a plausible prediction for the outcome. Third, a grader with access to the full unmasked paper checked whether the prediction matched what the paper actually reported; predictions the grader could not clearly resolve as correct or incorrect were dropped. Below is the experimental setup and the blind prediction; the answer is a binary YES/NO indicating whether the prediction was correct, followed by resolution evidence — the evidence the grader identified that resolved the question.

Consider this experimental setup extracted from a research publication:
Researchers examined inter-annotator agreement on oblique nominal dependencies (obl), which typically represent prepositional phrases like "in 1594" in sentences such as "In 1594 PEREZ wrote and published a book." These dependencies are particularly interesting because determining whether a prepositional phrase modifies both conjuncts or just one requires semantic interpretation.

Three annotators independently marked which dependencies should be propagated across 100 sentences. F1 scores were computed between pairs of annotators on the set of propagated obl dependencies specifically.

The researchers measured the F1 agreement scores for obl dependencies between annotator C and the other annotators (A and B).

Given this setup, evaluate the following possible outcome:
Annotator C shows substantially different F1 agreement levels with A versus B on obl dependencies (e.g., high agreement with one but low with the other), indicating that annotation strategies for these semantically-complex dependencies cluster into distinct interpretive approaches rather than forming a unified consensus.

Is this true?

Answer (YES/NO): NO